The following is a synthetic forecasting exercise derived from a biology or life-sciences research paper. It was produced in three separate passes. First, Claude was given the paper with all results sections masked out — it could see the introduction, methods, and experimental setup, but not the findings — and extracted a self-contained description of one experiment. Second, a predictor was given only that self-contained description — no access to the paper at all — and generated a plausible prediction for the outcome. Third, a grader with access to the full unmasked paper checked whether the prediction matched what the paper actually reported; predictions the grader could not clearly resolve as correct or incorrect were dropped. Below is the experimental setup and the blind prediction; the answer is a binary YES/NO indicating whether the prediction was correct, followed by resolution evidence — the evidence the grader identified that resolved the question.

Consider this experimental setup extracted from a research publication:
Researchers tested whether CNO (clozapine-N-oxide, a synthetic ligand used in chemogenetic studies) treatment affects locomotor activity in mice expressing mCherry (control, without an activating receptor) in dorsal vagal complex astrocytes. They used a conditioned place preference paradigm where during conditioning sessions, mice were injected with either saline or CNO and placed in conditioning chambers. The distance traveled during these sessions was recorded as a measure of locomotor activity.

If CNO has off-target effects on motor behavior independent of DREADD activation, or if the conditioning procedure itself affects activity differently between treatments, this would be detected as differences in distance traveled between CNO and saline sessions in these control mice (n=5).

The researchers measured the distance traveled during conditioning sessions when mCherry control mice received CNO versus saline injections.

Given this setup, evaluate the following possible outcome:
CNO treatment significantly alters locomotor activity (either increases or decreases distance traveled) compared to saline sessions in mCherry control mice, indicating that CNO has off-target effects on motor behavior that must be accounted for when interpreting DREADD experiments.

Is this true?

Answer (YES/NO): NO